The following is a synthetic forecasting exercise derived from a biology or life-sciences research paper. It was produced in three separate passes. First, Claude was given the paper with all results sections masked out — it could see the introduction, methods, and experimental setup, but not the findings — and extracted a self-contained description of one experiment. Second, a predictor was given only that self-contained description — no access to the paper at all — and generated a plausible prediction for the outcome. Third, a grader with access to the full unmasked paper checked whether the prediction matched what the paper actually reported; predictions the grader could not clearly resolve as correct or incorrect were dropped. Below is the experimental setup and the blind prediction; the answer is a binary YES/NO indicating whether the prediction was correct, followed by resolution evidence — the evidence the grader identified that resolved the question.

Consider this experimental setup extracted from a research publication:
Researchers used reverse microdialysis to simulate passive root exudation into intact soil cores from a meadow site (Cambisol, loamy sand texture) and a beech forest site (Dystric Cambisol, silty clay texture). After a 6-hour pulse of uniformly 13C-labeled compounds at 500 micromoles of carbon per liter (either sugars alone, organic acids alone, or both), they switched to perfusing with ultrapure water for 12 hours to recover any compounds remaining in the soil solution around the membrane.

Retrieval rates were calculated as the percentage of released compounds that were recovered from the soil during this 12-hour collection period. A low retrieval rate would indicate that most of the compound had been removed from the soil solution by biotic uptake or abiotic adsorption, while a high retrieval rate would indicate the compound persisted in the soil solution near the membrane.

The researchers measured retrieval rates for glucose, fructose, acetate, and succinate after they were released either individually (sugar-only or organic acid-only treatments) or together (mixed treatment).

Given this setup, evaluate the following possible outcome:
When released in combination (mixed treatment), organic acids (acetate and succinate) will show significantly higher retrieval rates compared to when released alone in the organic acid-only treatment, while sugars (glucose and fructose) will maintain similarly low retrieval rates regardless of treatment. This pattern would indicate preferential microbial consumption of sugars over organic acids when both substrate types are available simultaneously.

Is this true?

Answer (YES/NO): NO